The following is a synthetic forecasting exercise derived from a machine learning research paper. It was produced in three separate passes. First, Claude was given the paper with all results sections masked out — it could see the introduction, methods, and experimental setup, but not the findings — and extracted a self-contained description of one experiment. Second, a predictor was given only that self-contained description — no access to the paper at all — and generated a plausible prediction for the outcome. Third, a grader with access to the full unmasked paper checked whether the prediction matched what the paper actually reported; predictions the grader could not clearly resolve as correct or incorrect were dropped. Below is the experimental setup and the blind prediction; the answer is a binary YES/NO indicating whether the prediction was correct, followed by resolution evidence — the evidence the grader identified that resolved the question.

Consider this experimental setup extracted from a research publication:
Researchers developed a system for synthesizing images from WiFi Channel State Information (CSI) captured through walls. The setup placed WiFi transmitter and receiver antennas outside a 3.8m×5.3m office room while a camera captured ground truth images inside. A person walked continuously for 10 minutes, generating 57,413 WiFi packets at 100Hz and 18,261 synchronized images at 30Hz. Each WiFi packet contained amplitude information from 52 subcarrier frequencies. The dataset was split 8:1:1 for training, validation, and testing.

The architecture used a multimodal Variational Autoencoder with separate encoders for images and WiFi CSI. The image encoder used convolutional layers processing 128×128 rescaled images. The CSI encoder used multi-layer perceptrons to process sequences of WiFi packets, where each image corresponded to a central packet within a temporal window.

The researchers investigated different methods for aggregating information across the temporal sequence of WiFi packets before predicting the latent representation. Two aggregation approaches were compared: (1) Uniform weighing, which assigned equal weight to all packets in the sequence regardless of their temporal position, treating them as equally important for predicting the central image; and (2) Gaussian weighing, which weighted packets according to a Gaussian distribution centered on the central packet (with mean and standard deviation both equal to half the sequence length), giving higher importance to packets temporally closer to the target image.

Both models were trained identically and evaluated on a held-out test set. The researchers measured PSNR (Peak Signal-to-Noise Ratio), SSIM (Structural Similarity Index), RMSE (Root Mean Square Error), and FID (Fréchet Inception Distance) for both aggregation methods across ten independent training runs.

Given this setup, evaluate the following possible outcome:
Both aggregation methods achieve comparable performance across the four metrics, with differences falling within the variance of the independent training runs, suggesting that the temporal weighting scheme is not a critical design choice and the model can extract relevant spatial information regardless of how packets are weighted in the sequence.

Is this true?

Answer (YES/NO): YES